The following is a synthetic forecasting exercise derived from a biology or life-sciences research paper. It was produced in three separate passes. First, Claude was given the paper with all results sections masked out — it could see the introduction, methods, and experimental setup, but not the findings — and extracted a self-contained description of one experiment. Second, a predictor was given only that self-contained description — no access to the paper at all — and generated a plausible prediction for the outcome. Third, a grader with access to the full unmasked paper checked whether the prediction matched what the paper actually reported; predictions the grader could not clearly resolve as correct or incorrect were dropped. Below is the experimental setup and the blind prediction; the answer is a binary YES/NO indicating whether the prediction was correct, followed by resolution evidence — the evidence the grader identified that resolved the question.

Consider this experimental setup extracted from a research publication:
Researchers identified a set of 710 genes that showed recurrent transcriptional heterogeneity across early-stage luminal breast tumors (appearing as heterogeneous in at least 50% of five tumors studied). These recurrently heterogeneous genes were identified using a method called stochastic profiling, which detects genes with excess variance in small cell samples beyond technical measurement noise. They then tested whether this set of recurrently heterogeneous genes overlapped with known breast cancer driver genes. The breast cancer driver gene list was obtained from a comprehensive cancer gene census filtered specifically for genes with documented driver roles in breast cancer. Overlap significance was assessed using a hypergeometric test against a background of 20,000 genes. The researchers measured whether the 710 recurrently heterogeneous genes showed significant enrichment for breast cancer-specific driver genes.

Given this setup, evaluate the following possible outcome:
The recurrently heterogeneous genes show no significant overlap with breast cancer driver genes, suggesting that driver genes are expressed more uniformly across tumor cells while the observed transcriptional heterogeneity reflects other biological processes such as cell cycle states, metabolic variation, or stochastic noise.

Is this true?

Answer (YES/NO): YES